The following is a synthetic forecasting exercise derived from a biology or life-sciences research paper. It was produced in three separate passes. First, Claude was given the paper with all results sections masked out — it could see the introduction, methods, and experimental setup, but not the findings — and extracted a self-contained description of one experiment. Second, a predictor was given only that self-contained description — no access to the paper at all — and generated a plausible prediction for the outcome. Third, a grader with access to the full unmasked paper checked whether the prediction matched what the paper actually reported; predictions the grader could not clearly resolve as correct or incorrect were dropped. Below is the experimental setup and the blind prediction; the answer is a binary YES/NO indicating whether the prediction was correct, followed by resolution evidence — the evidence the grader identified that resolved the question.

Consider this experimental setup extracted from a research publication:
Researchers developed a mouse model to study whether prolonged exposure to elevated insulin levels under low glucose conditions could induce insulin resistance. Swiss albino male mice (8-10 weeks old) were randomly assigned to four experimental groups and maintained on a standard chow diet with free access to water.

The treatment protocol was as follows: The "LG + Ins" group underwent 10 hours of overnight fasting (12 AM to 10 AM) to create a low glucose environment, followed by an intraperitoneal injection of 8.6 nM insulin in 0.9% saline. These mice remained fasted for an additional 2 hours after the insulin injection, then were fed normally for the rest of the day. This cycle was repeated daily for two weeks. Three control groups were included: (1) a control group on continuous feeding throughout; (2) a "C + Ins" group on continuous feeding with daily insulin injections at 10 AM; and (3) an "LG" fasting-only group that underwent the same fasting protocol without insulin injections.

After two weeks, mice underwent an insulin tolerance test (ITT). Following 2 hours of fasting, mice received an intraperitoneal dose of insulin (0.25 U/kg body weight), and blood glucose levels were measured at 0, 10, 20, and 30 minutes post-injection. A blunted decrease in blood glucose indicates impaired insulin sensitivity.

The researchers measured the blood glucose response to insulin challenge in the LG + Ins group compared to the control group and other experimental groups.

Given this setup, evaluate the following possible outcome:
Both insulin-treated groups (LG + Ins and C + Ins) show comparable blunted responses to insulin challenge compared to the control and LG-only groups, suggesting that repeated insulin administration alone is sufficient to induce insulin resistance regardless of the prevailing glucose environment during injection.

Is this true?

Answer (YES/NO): NO